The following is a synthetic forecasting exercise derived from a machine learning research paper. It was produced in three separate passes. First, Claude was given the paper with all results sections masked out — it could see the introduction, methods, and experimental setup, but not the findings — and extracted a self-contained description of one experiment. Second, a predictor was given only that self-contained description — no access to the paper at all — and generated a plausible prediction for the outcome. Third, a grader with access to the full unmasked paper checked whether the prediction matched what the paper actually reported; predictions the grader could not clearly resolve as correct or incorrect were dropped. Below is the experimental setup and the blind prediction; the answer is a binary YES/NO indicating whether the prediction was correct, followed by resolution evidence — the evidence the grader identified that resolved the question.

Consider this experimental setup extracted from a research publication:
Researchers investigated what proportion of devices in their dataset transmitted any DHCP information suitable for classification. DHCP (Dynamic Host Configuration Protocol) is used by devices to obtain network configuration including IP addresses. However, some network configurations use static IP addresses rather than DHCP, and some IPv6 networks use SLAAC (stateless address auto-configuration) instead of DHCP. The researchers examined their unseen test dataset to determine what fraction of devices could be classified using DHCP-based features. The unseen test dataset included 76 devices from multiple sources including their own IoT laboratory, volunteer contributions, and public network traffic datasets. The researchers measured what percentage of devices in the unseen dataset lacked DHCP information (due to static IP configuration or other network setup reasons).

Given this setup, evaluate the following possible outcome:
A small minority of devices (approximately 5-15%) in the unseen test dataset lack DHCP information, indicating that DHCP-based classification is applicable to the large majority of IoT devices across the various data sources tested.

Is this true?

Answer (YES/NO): YES